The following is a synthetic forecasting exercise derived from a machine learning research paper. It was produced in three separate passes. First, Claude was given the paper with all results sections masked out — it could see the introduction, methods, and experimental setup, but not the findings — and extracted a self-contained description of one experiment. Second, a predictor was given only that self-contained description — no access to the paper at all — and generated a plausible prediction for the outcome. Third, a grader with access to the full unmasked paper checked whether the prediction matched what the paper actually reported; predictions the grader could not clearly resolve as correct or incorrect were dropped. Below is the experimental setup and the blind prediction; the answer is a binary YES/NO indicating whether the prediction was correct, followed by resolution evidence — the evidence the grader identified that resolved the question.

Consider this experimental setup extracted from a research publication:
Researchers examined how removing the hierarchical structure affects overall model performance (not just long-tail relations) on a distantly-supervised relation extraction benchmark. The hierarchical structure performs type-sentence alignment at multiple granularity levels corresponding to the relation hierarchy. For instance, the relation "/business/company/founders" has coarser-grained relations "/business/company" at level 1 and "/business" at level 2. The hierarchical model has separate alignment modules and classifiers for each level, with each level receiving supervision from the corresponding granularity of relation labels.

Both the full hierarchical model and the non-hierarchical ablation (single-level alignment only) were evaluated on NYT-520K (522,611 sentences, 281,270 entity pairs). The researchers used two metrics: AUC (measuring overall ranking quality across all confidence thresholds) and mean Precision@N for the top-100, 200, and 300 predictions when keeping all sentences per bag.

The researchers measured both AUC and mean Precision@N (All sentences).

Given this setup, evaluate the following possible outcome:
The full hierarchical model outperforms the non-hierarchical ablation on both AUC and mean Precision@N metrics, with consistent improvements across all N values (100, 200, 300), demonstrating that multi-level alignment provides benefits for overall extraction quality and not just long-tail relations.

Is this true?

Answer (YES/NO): YES